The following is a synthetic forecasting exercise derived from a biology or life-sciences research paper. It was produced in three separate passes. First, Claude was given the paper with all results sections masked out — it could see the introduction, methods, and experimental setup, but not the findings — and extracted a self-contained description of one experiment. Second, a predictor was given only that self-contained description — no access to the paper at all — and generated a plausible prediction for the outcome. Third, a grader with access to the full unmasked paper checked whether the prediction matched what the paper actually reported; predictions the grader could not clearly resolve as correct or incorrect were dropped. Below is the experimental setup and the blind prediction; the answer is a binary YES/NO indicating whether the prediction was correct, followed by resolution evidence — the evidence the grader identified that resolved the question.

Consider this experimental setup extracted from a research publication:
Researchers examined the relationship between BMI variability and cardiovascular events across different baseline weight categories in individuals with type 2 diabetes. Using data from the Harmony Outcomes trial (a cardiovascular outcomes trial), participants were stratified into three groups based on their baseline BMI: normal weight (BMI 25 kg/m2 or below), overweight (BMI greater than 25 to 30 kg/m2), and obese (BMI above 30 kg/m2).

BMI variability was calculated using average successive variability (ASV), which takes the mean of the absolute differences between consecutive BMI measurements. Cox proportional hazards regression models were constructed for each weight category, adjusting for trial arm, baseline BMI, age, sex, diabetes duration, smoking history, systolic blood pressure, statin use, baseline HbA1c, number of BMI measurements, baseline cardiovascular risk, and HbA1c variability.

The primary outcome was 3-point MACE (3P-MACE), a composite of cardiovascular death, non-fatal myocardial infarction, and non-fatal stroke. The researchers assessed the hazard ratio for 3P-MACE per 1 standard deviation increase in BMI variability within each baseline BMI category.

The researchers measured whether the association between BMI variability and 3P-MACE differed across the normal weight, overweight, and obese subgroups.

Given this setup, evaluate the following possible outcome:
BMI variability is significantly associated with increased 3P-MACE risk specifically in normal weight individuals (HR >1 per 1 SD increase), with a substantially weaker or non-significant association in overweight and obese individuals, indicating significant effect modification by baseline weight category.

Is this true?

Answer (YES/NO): NO